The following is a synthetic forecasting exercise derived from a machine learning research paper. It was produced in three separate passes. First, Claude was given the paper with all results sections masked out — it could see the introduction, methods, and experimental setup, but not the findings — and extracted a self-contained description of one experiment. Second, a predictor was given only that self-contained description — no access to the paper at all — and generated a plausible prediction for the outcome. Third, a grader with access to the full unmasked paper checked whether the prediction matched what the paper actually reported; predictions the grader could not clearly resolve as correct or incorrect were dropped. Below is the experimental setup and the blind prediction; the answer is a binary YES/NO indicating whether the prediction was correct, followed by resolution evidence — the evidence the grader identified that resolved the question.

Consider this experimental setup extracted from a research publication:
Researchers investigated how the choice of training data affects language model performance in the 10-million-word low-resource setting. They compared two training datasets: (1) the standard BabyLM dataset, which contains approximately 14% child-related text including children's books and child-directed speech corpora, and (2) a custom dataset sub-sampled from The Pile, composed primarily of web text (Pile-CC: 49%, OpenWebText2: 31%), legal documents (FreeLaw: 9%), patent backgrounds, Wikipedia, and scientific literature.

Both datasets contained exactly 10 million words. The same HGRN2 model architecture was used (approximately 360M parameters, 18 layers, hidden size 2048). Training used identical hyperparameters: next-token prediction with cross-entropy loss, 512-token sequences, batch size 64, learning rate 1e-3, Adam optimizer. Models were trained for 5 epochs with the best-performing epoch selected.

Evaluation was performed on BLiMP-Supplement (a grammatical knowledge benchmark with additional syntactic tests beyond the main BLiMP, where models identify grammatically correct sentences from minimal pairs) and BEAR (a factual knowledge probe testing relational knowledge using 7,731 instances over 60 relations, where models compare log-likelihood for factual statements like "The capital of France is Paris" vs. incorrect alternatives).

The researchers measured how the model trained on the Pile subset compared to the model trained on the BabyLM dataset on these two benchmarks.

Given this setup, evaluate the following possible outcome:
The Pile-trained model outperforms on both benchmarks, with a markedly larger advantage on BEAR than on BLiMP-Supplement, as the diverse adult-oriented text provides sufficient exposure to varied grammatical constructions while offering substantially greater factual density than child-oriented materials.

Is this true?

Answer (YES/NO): NO